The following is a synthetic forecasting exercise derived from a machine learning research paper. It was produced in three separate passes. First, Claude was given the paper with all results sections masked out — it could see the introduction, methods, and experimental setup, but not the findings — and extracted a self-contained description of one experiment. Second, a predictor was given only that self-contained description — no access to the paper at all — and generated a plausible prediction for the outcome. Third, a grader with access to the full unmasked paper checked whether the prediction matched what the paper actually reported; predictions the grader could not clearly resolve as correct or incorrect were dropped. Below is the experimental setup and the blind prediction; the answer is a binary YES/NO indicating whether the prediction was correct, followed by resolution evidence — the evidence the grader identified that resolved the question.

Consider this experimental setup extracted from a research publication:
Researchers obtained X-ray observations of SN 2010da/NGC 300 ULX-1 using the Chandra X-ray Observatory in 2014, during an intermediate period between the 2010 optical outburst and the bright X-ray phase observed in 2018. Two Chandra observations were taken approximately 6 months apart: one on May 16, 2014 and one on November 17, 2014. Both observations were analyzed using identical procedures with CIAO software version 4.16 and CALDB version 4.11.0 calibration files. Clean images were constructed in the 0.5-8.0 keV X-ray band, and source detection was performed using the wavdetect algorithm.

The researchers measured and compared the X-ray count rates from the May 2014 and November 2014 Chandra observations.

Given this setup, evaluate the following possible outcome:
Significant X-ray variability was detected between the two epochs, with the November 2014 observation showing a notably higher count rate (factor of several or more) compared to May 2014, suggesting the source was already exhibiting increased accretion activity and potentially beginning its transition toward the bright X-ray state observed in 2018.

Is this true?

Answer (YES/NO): YES